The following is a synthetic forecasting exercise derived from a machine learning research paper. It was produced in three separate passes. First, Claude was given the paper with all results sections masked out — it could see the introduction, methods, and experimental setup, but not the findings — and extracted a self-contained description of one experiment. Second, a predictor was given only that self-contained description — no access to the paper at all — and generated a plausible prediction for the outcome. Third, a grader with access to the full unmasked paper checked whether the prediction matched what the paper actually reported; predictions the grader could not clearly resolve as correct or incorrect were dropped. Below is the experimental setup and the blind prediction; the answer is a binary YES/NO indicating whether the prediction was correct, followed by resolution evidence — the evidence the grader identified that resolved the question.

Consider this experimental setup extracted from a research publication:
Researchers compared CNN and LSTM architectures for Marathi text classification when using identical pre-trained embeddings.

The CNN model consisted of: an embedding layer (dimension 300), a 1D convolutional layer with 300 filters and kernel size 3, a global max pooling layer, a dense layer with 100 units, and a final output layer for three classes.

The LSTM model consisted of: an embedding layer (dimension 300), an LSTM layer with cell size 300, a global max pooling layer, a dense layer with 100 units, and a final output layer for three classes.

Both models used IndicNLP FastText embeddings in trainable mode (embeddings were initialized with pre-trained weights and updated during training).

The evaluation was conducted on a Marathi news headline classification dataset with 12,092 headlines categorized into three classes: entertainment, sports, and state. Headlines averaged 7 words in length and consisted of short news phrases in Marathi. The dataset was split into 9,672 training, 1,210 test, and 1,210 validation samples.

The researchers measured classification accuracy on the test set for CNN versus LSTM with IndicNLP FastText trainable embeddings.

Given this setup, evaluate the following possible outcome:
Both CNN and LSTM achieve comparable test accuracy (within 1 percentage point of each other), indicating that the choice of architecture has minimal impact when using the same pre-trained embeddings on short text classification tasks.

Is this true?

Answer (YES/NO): YES